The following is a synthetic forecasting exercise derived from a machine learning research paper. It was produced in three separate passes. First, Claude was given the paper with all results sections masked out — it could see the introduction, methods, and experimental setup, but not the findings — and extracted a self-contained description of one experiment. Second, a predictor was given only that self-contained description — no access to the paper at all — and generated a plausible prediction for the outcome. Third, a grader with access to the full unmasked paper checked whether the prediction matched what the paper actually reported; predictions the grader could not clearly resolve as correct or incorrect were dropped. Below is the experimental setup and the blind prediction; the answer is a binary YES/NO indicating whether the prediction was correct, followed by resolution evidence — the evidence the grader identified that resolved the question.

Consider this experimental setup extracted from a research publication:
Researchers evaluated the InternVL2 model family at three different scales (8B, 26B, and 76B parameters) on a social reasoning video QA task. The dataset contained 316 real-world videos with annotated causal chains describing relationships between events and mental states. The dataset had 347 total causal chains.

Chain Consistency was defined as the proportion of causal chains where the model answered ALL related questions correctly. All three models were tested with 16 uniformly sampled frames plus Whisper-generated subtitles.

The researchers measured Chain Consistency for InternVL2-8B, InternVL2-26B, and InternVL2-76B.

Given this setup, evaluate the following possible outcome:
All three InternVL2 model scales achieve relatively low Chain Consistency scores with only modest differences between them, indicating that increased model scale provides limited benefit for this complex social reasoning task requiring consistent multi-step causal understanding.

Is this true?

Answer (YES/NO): NO